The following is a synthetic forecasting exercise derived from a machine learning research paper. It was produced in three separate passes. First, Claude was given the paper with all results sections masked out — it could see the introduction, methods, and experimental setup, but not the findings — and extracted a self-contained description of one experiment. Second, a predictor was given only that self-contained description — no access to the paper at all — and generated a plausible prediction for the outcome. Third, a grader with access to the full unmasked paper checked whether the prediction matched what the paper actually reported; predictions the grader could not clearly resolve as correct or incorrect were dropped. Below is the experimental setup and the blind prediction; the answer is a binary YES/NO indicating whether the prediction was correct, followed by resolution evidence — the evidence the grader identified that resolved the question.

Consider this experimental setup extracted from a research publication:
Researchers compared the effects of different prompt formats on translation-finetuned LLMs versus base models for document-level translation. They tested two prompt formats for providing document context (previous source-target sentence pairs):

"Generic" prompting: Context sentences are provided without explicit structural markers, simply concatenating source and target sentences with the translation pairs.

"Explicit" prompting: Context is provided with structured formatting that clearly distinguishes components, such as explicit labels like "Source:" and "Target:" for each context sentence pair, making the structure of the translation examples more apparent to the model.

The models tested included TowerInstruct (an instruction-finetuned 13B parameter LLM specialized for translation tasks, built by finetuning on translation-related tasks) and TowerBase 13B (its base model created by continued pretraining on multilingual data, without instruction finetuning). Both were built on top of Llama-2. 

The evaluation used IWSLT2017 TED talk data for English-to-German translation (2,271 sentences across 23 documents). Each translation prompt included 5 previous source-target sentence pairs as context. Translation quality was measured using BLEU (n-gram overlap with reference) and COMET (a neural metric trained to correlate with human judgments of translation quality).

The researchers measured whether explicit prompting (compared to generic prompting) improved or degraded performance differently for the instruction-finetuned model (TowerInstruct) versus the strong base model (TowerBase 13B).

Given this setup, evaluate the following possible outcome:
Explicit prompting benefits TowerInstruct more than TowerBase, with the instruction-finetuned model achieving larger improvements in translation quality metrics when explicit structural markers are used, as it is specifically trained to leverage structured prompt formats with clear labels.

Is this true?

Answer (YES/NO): YES